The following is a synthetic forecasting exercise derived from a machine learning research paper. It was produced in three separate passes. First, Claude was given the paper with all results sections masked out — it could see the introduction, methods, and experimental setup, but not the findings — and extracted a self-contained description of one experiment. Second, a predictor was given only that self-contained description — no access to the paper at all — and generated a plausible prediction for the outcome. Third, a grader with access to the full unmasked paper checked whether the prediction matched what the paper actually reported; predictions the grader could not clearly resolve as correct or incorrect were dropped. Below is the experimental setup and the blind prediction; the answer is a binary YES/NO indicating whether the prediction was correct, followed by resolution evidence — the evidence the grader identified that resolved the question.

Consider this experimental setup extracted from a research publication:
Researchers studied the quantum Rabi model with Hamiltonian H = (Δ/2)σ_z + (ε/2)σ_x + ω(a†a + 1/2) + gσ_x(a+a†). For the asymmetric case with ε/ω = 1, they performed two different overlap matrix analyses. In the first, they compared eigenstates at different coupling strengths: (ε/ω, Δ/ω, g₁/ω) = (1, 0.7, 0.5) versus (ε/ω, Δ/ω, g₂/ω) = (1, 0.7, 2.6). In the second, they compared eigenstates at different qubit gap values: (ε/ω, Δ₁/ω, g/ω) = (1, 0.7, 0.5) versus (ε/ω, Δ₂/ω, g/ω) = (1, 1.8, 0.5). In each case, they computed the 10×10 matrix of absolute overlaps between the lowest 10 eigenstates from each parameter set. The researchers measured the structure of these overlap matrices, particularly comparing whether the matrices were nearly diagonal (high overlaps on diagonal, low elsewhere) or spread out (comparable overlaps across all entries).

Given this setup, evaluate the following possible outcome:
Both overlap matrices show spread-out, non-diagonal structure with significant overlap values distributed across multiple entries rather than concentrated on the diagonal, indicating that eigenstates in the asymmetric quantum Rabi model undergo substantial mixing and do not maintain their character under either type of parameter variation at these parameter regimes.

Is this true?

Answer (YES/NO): NO